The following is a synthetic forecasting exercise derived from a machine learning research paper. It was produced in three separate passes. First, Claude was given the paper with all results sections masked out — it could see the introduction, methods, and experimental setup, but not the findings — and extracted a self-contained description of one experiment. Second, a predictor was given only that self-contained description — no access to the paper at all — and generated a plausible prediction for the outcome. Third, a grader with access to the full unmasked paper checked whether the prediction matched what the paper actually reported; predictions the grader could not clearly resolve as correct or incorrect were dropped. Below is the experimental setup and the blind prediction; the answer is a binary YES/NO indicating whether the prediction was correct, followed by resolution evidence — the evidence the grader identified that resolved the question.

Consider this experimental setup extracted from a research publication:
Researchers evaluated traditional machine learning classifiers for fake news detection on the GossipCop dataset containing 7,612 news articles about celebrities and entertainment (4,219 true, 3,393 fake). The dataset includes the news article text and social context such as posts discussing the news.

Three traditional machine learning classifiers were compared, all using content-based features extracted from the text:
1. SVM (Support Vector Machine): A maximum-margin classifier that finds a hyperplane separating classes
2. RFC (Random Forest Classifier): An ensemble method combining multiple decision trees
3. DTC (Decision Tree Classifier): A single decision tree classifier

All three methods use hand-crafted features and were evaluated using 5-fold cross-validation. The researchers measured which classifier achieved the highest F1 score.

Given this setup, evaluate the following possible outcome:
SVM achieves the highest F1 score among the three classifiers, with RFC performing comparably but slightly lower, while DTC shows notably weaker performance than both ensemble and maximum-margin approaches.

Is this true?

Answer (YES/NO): NO